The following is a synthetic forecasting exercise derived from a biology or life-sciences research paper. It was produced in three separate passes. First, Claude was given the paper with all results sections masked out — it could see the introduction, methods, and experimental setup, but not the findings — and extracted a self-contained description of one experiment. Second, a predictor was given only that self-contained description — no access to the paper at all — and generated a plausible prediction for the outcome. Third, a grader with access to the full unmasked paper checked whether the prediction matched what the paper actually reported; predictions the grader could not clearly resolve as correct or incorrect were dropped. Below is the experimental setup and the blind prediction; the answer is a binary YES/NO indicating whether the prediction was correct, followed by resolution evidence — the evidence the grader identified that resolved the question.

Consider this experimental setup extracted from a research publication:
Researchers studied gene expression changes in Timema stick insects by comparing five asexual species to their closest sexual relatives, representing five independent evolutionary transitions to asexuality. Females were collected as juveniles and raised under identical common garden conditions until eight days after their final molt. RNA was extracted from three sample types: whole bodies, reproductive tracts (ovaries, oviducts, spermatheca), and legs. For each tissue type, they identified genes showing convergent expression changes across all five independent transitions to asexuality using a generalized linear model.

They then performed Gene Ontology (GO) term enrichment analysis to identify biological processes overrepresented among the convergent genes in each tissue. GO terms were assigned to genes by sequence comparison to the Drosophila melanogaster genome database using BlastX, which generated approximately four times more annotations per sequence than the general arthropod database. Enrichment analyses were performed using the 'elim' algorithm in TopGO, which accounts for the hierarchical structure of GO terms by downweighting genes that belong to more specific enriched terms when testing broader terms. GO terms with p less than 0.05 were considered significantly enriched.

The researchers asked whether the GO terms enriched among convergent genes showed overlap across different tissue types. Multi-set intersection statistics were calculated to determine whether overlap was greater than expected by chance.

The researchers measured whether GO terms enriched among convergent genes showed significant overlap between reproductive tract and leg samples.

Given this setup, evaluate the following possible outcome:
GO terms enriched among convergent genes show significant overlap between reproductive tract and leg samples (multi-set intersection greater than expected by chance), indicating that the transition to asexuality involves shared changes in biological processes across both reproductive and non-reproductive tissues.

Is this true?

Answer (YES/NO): NO